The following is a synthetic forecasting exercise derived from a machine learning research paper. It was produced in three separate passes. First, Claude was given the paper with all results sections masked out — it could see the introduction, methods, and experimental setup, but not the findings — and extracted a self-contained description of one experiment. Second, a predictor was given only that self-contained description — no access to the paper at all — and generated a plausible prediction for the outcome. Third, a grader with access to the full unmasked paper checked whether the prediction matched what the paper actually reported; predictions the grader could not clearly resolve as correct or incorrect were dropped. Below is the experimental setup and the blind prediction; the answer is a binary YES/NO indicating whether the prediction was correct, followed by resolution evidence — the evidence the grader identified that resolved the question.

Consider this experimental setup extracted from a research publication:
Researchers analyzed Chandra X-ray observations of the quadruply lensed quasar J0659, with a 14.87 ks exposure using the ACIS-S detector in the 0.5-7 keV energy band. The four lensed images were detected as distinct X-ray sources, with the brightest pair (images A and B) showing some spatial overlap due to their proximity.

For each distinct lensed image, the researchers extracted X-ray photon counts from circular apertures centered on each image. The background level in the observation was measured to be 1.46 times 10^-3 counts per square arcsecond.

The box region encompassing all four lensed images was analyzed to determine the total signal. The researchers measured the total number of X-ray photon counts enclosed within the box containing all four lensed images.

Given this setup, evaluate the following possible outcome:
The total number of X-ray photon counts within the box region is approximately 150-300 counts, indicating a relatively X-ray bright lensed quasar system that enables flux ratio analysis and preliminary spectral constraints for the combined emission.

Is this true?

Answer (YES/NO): NO